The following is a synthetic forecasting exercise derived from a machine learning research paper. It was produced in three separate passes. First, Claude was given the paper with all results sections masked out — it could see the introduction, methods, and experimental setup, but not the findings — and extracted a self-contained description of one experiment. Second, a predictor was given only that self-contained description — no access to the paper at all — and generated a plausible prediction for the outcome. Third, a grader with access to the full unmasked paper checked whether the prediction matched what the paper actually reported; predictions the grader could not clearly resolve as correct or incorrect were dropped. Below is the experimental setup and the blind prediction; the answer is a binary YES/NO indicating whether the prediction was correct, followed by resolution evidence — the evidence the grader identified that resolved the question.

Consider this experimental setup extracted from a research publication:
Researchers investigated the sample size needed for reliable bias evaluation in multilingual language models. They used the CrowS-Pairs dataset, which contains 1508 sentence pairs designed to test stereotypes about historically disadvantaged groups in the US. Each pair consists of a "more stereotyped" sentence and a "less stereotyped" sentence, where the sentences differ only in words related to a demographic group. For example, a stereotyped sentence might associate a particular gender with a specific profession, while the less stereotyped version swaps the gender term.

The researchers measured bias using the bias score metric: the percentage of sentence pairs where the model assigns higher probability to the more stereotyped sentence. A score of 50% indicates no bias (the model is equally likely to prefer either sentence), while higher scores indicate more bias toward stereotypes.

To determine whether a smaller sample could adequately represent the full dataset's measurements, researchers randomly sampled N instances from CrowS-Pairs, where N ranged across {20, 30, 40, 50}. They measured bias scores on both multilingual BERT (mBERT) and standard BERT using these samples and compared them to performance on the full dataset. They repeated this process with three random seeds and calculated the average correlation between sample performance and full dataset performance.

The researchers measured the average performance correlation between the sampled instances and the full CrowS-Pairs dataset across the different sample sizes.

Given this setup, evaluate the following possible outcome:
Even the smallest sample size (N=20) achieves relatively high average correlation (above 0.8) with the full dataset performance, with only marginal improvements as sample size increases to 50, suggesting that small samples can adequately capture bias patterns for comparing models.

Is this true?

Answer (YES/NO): NO